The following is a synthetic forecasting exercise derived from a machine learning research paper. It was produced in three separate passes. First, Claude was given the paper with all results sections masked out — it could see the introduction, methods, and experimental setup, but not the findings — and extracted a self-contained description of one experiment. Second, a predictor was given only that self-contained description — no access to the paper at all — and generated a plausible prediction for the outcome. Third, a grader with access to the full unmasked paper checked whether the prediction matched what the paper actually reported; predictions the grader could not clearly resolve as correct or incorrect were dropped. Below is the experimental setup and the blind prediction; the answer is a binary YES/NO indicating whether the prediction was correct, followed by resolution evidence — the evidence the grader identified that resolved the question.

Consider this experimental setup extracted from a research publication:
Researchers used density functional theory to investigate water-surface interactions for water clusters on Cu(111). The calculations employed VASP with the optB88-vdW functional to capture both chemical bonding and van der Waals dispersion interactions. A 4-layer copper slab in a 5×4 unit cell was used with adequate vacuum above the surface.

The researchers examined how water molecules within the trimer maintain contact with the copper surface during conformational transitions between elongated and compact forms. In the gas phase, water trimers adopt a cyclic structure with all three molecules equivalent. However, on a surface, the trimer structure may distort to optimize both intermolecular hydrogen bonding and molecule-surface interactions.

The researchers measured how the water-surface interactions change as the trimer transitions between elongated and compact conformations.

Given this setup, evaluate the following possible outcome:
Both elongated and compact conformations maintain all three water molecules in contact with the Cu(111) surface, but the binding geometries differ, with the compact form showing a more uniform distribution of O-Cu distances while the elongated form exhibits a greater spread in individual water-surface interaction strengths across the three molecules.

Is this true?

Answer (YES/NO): NO